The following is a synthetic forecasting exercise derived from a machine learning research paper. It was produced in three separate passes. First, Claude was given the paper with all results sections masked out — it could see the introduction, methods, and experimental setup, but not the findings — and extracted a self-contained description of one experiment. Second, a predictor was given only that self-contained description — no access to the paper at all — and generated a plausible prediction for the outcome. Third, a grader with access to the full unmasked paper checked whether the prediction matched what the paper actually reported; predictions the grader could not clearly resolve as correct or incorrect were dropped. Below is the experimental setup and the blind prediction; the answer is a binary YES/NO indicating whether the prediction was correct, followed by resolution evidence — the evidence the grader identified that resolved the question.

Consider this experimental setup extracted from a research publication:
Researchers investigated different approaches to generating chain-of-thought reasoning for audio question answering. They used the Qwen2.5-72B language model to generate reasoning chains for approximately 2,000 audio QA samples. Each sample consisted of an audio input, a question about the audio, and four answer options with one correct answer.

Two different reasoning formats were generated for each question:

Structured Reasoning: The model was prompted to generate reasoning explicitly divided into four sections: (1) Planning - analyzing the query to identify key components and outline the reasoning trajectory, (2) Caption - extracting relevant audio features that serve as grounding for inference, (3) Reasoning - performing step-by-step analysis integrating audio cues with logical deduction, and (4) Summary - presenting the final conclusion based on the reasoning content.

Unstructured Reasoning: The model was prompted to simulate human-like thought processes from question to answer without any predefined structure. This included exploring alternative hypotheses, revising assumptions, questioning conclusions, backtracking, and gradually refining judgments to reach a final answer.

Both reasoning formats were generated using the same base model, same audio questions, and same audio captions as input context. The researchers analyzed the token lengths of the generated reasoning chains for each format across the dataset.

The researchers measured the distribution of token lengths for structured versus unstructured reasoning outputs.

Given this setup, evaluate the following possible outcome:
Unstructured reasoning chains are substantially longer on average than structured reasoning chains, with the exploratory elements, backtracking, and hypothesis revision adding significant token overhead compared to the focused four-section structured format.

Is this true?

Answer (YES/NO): NO